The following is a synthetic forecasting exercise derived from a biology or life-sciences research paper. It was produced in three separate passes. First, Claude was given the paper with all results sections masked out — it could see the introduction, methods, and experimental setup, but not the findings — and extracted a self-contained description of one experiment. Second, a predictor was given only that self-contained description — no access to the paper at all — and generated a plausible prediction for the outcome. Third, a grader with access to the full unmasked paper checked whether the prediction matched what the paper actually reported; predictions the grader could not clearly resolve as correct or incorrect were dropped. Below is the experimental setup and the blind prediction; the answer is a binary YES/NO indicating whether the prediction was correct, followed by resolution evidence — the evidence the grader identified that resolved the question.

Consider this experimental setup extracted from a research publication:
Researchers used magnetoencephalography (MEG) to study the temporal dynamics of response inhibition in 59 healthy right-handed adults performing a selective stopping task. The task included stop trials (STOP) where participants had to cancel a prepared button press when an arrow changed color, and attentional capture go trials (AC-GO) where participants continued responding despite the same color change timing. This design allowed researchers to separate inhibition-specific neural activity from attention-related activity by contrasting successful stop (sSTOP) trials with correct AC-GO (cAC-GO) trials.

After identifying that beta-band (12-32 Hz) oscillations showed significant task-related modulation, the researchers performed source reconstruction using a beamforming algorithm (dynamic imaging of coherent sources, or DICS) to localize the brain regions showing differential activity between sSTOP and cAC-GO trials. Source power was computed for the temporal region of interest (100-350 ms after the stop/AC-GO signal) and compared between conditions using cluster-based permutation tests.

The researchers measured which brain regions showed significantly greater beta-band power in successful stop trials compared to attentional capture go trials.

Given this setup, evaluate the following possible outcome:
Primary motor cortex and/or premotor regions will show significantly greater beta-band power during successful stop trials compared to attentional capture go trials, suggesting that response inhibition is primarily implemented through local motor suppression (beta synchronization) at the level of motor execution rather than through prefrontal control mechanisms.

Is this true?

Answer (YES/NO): NO